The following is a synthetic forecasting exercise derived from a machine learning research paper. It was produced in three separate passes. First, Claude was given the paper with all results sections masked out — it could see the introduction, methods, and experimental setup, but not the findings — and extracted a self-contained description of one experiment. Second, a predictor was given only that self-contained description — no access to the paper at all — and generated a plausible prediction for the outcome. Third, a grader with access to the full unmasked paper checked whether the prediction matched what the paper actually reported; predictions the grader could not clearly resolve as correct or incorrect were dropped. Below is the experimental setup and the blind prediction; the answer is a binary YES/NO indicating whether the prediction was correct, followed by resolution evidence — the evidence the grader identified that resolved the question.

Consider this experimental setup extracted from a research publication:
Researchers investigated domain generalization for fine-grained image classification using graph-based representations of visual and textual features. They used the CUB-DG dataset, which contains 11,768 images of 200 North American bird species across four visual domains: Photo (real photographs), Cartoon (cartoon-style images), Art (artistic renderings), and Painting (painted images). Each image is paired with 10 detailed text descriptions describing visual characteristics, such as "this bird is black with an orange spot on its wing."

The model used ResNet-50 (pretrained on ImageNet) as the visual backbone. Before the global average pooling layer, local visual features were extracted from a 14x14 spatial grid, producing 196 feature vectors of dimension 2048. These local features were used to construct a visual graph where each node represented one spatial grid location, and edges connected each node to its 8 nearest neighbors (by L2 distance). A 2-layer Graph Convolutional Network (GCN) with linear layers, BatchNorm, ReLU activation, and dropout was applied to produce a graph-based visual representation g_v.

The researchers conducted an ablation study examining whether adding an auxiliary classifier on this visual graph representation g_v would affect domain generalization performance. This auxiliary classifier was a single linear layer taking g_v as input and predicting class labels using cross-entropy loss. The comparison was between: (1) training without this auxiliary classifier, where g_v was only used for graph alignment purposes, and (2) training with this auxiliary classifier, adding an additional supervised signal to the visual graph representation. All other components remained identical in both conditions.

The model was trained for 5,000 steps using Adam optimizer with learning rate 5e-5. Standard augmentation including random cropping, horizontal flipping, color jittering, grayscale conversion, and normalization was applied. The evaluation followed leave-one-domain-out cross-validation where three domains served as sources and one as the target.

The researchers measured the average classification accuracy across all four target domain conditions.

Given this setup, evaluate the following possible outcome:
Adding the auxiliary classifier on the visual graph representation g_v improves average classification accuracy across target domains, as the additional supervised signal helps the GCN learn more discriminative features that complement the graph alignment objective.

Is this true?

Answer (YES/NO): YES